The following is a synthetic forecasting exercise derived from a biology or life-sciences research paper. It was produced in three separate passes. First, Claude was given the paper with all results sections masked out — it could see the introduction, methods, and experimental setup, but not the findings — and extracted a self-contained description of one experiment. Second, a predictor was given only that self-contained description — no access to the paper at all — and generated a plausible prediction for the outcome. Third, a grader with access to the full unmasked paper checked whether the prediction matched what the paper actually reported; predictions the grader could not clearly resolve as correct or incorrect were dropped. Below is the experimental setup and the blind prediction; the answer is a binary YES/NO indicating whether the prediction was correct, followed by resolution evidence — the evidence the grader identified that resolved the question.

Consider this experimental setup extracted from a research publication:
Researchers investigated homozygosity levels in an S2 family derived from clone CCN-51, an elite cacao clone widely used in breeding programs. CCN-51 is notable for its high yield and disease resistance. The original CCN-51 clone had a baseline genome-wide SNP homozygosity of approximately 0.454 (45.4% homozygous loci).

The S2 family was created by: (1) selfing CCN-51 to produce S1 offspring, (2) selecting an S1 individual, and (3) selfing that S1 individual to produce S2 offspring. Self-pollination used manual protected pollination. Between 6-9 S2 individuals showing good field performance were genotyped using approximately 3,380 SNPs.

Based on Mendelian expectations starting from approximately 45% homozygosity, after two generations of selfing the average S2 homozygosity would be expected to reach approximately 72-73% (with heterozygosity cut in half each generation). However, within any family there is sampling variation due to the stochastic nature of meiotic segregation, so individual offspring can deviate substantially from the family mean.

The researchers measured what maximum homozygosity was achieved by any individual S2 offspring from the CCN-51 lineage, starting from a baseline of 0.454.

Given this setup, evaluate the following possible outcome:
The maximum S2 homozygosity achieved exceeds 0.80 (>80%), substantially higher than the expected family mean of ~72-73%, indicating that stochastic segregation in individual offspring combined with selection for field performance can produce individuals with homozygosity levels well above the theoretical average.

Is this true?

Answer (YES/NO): YES